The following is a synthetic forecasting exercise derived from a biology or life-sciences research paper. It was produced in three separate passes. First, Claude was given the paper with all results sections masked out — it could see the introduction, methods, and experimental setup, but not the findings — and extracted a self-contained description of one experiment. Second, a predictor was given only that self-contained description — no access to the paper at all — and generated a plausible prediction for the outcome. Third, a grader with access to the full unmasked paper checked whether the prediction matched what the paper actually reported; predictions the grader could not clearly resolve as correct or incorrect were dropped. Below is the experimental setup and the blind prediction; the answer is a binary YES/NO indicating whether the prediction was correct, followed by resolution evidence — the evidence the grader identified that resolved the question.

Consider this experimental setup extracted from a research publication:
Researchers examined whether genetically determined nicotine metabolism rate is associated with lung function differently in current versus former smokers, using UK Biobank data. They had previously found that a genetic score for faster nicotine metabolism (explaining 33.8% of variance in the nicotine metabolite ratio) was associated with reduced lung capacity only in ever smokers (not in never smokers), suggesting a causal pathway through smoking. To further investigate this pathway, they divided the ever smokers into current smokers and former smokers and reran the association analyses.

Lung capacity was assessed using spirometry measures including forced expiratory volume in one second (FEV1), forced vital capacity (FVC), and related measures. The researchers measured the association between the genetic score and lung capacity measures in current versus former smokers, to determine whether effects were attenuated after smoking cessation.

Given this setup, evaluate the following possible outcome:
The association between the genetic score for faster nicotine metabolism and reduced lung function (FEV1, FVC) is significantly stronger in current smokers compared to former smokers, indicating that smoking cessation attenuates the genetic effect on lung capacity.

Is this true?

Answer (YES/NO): NO